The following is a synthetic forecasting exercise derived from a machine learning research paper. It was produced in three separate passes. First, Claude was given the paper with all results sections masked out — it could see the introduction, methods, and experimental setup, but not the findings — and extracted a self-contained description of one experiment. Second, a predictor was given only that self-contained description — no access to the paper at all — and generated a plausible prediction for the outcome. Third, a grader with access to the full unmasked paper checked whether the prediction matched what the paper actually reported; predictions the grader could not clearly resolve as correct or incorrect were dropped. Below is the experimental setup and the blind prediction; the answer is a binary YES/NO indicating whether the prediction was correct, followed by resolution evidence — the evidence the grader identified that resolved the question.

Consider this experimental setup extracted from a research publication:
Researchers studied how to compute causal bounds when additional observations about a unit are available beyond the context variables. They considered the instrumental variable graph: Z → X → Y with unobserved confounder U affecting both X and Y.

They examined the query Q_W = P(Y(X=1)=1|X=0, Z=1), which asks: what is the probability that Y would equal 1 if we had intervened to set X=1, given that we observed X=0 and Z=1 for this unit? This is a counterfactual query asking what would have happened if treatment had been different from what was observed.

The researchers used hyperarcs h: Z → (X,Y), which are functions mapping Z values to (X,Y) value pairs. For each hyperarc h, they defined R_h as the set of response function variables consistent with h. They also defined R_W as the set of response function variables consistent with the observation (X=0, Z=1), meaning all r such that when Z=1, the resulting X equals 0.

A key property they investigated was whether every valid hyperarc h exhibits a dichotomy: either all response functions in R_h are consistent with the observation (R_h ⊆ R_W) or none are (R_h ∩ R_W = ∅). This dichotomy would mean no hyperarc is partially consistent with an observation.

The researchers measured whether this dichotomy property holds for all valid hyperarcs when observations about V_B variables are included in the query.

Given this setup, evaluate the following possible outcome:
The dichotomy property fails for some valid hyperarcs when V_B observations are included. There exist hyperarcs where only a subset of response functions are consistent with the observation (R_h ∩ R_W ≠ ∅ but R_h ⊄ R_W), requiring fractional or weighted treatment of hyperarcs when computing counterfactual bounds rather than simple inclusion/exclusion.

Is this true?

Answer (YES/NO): NO